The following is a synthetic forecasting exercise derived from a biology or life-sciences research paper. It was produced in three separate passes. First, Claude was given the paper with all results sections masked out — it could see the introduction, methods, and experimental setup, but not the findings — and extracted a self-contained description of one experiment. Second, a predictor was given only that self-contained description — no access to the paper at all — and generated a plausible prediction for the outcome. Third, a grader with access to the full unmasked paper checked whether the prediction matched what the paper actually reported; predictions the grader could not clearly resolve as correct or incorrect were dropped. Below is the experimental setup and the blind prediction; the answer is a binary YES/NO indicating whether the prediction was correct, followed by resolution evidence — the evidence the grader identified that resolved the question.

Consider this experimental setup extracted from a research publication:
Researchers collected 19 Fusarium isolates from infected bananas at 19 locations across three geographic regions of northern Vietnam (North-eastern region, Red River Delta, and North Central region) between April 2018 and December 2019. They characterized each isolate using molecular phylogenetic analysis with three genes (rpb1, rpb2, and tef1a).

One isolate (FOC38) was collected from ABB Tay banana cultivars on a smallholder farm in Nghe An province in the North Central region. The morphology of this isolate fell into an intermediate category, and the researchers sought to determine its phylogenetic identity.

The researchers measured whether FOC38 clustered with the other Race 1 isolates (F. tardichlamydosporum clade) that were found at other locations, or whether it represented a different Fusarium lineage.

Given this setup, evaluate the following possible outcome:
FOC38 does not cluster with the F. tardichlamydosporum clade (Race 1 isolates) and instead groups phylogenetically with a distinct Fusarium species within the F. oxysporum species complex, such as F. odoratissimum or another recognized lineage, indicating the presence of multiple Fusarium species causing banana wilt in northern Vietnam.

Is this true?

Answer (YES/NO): YES